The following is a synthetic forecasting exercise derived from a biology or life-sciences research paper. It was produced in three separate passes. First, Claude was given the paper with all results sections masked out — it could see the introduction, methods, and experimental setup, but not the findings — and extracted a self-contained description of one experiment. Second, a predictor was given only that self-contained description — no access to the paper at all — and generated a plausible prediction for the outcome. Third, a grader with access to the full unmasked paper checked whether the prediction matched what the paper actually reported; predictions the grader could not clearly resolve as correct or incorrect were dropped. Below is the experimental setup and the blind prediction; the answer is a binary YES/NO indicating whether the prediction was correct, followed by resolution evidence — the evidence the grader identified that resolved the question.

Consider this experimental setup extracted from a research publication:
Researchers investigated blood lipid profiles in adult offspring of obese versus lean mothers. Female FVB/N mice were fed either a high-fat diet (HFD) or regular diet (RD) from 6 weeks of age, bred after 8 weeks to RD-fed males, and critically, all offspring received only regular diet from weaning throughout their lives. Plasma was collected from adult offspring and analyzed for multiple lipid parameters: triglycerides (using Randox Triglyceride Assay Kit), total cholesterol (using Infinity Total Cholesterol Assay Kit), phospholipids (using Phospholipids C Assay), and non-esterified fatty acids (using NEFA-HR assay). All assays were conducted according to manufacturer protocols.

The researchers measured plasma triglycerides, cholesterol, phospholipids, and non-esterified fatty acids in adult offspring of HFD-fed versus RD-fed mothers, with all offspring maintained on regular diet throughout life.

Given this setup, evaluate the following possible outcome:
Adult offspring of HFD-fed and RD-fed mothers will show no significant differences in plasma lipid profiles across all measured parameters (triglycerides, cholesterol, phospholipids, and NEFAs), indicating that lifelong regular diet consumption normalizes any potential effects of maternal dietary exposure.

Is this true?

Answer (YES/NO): NO